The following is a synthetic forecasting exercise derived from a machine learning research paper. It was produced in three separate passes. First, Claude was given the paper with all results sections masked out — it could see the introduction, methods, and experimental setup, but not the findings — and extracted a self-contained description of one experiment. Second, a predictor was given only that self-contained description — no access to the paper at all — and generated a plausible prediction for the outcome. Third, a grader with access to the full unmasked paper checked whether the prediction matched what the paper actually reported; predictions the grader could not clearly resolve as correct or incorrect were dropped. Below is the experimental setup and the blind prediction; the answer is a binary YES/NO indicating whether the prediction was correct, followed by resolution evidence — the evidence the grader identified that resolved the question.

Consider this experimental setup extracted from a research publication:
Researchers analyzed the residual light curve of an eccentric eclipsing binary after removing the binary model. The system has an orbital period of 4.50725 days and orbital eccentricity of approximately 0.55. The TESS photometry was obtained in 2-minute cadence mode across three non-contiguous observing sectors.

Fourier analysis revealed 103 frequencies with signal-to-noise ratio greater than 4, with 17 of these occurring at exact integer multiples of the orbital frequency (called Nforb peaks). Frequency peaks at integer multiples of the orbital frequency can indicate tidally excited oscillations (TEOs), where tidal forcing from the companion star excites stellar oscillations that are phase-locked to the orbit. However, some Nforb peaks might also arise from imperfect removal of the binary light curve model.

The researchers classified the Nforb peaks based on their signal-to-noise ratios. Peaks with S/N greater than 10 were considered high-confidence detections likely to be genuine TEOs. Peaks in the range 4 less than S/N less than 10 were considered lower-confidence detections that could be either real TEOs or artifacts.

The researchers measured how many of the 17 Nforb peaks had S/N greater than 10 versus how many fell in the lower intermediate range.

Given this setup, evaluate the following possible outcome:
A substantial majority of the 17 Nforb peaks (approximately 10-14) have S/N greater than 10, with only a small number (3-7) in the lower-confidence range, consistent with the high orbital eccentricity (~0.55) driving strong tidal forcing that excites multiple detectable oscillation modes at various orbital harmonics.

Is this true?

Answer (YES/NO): YES